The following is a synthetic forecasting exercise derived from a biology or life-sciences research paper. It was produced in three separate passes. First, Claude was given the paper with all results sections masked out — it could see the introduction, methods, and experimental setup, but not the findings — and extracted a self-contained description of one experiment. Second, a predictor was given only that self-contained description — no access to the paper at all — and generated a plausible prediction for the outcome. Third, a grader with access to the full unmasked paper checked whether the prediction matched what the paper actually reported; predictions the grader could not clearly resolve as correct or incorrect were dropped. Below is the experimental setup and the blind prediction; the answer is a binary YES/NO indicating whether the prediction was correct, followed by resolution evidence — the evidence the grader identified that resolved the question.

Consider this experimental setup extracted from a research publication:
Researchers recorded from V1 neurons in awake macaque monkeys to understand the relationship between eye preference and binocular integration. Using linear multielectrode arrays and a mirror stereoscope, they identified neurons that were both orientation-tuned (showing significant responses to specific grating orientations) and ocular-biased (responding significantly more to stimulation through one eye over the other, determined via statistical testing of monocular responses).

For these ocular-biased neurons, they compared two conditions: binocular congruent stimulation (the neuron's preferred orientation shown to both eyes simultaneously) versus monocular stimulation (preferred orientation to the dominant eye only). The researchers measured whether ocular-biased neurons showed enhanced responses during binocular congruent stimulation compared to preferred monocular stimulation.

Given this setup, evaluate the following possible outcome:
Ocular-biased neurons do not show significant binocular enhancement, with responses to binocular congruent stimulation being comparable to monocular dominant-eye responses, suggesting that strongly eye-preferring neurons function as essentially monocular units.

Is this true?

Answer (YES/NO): NO